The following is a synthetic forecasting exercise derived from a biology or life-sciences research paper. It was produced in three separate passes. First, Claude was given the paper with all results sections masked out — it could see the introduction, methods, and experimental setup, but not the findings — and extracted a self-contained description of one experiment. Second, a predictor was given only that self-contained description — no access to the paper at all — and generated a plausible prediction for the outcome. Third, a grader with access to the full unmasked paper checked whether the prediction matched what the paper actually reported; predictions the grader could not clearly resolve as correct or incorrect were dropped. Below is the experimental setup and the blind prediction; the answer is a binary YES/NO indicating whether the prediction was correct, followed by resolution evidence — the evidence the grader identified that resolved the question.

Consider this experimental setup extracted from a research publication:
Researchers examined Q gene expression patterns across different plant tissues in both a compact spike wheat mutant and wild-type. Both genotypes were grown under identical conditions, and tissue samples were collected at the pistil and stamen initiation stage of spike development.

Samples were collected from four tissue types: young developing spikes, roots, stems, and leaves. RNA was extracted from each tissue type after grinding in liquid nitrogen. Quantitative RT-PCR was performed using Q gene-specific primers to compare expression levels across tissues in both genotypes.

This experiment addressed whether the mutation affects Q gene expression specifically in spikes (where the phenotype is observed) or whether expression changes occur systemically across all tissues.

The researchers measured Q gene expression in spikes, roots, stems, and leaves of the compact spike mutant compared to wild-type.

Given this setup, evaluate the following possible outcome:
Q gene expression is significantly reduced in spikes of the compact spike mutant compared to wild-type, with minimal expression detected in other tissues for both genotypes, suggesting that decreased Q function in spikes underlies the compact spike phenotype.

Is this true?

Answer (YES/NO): NO